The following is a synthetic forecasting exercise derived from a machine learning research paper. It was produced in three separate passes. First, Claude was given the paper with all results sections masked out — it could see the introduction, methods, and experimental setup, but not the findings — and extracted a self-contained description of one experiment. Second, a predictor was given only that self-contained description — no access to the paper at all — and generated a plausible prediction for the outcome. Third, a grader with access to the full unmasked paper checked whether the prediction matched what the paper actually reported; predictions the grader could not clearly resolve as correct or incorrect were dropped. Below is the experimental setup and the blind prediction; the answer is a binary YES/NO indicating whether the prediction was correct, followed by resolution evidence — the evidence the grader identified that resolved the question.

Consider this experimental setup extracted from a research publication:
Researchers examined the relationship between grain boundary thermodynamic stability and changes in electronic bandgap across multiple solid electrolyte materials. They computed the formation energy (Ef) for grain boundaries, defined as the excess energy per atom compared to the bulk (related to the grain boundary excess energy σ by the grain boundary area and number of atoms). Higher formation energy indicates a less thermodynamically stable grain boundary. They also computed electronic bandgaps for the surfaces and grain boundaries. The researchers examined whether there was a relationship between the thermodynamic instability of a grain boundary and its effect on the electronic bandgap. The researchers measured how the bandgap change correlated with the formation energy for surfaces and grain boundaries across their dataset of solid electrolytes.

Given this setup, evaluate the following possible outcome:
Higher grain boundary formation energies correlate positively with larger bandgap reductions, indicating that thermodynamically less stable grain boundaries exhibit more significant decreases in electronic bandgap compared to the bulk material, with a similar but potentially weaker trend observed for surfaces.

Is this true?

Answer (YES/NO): YES